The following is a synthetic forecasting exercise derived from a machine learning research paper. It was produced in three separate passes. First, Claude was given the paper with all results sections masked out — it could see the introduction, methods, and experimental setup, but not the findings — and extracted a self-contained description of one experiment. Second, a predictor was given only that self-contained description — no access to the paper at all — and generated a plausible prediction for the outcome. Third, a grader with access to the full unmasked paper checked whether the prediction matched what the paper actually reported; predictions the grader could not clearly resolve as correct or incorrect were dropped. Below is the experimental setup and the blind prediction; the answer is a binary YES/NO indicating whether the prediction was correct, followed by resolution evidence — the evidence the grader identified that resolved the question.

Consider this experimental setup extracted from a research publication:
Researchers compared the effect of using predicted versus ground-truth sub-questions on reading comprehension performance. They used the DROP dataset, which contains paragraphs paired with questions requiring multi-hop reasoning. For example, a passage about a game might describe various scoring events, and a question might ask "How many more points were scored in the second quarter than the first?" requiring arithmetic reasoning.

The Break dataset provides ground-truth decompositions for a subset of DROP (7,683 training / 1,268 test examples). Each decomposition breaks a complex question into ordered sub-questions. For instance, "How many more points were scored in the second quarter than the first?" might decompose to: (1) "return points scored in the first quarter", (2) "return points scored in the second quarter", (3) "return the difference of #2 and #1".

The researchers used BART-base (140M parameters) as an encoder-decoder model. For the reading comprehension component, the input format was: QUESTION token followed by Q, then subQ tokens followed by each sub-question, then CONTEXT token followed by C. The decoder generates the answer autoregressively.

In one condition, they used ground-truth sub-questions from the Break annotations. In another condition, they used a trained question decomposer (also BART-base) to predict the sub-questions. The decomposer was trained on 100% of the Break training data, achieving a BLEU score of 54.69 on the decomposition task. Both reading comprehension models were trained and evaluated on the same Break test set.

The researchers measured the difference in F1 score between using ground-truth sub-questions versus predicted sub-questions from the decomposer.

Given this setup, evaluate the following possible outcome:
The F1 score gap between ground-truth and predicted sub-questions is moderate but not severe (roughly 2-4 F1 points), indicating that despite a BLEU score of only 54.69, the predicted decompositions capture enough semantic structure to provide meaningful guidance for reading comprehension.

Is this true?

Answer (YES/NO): NO